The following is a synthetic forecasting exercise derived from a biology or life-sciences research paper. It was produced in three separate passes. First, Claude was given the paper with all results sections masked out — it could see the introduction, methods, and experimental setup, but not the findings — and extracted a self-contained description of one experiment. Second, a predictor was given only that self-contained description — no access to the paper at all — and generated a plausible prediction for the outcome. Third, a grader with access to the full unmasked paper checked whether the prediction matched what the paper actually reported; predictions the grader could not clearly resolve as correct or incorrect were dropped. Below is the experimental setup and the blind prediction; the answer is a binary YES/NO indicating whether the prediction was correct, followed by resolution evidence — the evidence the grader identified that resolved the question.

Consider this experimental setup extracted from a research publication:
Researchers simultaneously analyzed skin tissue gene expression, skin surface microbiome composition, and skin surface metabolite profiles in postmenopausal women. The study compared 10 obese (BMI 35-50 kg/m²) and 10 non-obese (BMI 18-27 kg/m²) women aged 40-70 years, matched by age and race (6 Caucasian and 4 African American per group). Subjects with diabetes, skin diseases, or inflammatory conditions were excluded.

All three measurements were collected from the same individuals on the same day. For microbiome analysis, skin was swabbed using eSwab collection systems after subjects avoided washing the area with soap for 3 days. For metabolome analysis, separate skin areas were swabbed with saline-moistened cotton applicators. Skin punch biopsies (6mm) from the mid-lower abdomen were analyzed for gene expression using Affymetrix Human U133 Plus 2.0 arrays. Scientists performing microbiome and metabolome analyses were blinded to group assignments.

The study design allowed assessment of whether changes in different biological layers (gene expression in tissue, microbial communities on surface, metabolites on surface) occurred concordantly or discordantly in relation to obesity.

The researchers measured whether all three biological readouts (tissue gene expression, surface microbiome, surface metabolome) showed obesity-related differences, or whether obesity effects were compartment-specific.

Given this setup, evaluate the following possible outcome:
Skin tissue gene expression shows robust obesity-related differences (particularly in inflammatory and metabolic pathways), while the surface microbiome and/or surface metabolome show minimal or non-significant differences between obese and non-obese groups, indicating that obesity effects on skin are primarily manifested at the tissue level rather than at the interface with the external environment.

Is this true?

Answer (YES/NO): YES